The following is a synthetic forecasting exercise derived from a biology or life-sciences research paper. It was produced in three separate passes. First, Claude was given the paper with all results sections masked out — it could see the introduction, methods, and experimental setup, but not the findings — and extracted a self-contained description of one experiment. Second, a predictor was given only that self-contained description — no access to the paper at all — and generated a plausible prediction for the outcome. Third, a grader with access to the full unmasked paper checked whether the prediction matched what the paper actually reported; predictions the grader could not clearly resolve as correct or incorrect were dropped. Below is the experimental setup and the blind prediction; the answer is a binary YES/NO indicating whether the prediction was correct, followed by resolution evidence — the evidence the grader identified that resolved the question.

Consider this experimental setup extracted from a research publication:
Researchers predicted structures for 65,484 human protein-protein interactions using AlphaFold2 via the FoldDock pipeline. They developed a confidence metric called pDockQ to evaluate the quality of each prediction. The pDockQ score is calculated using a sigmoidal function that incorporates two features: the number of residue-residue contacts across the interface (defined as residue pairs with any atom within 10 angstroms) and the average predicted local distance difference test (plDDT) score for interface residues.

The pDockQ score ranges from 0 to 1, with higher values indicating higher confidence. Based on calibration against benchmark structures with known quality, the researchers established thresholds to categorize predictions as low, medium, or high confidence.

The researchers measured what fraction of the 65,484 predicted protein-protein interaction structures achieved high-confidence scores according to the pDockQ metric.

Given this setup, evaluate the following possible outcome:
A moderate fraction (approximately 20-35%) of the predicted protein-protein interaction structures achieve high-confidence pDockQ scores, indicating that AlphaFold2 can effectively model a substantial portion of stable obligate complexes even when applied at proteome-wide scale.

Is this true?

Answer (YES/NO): NO